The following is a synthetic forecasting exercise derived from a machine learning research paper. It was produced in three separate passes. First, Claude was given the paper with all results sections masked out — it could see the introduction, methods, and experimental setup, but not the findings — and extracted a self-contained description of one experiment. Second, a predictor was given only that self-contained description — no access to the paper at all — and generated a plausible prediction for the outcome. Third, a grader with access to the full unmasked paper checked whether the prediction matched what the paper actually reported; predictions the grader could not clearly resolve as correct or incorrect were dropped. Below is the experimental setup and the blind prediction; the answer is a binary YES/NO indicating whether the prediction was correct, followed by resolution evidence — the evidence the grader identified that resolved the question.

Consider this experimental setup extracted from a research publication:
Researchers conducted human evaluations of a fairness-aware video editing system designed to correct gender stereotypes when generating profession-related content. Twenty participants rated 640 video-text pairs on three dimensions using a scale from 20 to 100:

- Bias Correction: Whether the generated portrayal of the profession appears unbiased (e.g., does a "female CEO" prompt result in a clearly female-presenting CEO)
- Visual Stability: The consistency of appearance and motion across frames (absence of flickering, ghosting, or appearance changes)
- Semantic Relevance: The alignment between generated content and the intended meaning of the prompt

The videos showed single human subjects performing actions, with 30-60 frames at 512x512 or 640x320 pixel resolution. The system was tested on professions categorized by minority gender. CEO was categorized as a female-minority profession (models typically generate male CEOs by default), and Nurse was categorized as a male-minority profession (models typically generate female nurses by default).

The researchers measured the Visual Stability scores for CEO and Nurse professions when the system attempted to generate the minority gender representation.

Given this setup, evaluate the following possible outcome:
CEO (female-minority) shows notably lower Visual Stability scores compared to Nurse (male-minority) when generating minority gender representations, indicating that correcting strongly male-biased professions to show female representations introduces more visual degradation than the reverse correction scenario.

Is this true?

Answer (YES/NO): YES